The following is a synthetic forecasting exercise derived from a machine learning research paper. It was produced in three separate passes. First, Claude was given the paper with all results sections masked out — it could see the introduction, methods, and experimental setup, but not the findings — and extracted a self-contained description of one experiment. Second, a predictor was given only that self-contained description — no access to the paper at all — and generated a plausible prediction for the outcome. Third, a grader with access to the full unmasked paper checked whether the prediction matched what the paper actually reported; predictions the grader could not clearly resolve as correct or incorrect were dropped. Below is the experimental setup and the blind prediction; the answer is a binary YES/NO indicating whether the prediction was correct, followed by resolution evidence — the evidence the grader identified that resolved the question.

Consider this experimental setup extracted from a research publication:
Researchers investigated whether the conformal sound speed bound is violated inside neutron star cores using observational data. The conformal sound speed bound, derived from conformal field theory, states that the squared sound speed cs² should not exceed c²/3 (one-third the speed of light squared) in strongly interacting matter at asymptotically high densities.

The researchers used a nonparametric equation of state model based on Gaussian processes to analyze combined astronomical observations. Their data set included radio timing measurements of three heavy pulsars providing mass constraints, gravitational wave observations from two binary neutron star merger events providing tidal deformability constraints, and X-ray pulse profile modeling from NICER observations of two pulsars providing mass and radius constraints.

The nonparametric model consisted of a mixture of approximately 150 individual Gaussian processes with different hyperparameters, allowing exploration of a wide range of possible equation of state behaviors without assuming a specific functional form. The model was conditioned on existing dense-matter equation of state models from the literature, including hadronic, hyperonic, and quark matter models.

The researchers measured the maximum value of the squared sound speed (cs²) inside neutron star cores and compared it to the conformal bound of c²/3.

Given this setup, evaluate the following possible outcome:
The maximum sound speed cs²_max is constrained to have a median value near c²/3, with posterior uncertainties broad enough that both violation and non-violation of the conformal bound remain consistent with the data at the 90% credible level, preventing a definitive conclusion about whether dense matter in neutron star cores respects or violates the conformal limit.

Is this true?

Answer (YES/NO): NO